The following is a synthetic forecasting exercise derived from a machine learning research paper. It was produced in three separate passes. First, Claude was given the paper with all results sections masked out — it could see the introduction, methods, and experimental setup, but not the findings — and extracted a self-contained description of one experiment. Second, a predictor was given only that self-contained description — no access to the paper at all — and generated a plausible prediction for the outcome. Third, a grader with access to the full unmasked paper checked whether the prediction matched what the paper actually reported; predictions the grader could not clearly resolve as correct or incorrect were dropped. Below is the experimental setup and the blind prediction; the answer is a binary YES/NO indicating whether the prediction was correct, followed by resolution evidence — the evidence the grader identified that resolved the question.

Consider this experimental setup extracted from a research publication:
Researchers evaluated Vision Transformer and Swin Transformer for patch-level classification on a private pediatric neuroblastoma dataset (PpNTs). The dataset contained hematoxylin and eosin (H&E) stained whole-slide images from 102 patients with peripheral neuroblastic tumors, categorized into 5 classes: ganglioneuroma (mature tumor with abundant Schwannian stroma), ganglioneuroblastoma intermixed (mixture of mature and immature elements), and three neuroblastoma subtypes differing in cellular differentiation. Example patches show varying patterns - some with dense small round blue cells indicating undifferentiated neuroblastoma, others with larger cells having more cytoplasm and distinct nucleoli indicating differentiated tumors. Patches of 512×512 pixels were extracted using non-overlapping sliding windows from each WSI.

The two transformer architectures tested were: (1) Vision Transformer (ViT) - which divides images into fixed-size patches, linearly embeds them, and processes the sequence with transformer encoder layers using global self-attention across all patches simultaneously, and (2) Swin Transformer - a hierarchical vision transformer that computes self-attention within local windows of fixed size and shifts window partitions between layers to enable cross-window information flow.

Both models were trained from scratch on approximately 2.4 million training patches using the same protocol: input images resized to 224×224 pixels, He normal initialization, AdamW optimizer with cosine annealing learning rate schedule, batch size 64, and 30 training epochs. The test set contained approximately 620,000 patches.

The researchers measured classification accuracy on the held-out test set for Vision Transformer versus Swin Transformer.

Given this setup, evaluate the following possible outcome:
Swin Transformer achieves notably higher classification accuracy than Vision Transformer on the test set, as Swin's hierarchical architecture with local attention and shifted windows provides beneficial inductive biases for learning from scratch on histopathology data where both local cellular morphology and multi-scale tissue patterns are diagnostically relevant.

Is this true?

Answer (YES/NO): YES